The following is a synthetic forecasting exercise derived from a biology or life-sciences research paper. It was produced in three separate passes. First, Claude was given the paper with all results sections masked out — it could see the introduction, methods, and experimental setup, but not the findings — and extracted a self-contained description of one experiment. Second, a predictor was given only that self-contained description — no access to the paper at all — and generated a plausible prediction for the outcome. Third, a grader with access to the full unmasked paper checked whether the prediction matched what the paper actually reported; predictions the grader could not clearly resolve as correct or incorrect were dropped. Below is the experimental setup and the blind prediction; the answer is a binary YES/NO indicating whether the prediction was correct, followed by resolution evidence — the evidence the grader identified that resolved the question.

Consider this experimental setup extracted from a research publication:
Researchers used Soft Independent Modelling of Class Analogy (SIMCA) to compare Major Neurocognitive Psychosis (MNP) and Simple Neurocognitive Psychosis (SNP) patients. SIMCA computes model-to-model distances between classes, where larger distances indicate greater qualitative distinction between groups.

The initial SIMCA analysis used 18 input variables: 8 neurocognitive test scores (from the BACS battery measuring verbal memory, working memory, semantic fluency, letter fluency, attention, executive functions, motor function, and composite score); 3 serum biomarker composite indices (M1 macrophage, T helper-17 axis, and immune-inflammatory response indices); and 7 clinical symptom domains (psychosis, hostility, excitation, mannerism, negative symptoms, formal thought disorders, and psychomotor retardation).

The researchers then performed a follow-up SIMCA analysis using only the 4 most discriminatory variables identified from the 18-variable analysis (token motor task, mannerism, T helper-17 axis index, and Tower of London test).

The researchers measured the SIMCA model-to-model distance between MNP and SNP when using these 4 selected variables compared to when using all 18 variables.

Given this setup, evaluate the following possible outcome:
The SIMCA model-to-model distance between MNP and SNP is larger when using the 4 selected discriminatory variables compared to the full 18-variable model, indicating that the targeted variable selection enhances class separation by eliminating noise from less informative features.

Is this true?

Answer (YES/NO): YES